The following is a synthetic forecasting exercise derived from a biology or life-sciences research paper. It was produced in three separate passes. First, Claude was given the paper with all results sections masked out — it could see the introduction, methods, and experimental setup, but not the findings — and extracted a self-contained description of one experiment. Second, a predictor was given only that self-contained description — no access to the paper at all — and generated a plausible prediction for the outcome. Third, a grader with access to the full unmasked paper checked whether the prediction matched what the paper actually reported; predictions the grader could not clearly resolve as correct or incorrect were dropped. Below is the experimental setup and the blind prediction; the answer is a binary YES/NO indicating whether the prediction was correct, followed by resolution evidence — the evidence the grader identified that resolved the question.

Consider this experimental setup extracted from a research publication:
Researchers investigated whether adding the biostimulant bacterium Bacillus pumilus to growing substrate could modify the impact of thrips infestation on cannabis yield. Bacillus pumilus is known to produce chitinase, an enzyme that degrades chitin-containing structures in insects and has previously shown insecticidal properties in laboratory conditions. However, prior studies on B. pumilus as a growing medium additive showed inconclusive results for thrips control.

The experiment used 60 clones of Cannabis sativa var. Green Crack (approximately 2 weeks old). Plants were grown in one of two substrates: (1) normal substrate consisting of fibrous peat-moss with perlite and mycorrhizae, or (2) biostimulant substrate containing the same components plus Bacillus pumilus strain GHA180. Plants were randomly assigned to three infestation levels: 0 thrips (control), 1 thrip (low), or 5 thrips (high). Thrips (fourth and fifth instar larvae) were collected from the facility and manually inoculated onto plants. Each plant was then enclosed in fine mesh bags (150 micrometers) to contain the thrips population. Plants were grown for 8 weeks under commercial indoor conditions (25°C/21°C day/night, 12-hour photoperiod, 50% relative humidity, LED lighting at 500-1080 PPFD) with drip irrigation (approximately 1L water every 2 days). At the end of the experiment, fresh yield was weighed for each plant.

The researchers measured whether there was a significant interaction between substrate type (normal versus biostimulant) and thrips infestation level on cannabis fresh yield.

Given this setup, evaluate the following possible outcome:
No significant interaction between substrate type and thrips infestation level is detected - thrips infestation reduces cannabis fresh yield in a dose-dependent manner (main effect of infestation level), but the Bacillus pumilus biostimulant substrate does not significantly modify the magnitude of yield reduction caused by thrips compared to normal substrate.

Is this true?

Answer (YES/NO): YES